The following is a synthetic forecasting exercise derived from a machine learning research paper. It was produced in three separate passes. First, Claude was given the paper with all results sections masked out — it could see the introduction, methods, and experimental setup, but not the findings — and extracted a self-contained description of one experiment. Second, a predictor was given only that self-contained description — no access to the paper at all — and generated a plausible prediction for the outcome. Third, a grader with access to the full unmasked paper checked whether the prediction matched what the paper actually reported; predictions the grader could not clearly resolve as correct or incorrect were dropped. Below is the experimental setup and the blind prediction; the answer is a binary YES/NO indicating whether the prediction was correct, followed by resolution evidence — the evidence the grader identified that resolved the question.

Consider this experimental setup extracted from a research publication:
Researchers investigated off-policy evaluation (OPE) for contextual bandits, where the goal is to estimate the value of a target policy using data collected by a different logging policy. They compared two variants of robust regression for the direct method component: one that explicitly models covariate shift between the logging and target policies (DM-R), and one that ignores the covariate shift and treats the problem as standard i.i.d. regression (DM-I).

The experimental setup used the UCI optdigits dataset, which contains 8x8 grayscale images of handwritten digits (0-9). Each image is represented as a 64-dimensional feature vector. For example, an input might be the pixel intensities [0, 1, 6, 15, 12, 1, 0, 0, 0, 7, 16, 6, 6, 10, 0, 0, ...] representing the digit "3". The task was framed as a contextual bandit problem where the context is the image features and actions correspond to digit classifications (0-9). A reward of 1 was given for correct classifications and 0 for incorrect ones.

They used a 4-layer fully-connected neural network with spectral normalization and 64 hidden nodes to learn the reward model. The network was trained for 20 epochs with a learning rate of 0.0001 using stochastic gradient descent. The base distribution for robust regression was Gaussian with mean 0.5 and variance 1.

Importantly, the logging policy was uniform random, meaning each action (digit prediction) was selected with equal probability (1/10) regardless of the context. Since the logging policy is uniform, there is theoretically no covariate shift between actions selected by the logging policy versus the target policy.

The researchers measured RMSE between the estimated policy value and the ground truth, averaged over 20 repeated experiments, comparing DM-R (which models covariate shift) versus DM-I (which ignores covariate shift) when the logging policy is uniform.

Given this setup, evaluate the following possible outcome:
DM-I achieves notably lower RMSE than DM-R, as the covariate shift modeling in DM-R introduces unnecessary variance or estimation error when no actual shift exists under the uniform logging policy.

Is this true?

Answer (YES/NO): YES